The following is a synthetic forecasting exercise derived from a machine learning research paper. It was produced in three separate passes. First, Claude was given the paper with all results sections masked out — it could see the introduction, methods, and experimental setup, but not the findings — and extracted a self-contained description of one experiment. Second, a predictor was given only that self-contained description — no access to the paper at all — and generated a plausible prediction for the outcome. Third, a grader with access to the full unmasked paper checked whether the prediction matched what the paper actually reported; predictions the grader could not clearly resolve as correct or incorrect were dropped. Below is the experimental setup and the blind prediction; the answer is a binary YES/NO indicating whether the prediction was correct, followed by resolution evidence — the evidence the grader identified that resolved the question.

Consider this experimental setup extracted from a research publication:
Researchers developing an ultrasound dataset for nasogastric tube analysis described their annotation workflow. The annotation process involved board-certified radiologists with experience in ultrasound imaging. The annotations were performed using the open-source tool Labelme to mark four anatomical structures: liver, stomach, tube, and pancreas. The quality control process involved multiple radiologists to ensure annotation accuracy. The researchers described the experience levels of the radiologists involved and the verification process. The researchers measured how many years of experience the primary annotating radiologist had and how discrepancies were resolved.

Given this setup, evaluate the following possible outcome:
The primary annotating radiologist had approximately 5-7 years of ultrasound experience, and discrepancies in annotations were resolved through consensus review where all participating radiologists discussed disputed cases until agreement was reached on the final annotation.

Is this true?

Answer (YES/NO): NO